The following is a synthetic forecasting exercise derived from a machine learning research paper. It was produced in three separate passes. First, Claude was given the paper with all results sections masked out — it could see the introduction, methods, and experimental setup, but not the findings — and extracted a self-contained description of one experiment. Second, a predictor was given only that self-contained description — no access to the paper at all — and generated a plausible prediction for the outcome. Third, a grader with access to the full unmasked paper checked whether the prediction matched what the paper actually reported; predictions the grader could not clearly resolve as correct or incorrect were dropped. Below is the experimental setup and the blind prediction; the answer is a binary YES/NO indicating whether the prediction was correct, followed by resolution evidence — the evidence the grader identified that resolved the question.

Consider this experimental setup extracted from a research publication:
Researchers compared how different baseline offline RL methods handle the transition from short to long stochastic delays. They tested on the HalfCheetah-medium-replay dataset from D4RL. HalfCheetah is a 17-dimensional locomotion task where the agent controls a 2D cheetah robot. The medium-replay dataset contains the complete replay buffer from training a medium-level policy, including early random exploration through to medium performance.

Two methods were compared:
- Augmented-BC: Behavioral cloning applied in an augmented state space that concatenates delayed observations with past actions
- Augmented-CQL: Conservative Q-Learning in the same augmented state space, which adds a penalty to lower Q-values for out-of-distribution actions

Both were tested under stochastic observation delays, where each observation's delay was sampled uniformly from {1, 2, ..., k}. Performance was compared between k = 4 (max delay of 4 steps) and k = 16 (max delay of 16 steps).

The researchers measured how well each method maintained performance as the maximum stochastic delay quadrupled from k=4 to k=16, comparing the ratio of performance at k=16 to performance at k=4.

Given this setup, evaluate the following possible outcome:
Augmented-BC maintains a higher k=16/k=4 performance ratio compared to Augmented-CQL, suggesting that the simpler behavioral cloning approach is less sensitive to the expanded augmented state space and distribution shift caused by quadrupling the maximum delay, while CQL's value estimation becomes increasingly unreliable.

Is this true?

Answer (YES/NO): YES